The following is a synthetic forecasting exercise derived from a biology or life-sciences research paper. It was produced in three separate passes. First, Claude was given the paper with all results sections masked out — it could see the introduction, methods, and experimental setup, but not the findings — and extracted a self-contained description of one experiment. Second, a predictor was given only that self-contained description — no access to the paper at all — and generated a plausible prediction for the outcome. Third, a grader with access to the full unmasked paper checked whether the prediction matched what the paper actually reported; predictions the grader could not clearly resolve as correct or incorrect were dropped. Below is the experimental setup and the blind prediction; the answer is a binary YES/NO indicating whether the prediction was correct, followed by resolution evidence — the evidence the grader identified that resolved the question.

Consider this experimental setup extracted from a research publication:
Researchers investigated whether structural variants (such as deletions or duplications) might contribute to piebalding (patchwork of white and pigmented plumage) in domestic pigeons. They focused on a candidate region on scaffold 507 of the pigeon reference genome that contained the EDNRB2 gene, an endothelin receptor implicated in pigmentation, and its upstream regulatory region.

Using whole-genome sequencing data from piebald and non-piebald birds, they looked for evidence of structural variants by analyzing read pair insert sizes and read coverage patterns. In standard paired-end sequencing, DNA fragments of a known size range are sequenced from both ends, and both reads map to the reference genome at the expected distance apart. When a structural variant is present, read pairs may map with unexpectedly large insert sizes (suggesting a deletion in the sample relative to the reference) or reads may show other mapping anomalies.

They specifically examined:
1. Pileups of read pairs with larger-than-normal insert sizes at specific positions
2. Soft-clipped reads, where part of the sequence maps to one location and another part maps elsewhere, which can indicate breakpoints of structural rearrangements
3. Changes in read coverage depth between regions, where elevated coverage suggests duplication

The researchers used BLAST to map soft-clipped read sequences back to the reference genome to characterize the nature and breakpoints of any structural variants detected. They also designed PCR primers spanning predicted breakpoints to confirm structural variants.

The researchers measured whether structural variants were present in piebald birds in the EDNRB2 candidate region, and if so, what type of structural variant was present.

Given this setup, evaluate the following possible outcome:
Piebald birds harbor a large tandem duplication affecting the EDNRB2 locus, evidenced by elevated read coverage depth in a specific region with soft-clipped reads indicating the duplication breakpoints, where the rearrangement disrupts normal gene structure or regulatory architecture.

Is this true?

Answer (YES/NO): YES